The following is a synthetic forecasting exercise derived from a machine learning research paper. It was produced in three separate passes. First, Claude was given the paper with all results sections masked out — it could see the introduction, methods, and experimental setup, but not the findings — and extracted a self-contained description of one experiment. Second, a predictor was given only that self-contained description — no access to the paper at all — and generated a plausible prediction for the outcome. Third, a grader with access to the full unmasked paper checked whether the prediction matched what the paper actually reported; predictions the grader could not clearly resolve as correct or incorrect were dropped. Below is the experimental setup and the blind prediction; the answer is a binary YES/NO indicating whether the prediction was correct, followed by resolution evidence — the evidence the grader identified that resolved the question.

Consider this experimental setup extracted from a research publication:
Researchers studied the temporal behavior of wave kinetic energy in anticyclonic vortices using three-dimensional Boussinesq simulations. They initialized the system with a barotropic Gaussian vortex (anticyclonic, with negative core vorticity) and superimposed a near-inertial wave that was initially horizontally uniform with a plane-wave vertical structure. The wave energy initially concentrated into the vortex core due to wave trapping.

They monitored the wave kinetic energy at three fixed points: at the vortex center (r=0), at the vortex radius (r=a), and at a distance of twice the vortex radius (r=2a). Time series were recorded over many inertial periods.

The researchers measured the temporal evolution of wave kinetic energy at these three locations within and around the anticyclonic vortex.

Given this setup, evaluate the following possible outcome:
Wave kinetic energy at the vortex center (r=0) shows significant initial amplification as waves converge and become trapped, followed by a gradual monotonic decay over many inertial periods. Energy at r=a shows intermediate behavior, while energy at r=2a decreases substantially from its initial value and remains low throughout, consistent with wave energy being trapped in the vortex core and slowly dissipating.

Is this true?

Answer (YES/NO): NO